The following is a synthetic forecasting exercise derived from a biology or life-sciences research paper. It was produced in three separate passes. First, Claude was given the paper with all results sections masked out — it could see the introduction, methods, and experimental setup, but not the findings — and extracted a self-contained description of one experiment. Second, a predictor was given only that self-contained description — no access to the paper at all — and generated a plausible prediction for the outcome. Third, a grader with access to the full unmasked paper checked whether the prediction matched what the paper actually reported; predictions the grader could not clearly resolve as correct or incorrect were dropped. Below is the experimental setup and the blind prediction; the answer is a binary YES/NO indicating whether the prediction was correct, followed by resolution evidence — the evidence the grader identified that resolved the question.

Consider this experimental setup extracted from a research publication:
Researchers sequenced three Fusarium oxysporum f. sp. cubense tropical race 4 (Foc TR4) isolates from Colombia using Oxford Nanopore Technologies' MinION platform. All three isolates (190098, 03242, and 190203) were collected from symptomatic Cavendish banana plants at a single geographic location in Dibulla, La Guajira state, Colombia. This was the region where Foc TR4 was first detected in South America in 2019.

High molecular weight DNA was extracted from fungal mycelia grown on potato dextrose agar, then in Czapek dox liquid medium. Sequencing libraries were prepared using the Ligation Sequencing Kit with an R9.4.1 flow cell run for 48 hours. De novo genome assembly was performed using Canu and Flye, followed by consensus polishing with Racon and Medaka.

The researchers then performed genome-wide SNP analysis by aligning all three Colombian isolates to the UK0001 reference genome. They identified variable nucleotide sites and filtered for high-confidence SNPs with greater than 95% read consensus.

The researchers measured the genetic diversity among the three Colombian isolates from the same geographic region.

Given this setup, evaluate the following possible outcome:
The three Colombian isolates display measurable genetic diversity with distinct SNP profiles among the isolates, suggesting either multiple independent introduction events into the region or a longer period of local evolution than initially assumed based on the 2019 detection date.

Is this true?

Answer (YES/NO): NO